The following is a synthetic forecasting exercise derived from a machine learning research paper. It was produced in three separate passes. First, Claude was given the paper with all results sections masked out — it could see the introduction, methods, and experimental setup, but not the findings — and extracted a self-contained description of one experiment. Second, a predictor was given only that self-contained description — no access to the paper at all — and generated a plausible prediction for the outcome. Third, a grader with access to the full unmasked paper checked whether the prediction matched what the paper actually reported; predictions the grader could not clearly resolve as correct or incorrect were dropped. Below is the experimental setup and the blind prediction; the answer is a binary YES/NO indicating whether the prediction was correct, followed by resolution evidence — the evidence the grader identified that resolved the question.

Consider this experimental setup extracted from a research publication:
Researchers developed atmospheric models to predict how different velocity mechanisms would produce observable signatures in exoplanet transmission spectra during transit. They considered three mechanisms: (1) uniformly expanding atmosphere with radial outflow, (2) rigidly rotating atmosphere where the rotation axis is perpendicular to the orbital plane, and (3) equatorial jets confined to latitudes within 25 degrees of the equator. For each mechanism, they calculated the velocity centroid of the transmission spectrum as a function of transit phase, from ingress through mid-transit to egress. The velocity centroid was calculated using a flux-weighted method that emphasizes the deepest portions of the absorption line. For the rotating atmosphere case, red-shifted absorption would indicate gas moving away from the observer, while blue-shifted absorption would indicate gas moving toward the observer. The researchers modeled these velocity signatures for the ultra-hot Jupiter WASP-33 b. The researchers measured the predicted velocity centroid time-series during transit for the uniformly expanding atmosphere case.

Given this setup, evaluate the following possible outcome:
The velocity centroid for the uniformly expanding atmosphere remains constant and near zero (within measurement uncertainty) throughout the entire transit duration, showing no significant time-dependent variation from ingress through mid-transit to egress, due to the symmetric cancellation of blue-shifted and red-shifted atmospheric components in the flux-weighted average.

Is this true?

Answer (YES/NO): NO